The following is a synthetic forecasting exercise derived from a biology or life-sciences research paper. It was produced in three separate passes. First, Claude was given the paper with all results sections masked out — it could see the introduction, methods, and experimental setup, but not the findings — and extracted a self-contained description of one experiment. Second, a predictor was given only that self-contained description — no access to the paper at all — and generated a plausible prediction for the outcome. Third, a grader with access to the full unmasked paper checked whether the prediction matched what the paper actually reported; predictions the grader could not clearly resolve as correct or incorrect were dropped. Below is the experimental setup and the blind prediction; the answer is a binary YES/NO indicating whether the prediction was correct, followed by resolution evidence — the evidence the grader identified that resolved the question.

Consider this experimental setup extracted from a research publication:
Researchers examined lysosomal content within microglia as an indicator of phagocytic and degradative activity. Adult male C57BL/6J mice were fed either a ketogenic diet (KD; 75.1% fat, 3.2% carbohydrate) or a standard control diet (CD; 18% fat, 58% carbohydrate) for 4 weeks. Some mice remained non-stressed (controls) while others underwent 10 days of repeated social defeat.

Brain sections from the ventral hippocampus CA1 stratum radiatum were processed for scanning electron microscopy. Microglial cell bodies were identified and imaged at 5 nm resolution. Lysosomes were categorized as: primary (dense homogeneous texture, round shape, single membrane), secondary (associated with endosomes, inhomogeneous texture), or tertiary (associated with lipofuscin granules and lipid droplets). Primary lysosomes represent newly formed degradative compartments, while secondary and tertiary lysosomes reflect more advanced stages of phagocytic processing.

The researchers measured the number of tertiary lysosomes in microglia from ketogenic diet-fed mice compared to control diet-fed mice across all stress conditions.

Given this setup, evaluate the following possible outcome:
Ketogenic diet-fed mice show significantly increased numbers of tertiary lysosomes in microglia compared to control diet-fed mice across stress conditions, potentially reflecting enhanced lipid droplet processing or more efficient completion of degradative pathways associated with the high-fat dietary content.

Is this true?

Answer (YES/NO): NO